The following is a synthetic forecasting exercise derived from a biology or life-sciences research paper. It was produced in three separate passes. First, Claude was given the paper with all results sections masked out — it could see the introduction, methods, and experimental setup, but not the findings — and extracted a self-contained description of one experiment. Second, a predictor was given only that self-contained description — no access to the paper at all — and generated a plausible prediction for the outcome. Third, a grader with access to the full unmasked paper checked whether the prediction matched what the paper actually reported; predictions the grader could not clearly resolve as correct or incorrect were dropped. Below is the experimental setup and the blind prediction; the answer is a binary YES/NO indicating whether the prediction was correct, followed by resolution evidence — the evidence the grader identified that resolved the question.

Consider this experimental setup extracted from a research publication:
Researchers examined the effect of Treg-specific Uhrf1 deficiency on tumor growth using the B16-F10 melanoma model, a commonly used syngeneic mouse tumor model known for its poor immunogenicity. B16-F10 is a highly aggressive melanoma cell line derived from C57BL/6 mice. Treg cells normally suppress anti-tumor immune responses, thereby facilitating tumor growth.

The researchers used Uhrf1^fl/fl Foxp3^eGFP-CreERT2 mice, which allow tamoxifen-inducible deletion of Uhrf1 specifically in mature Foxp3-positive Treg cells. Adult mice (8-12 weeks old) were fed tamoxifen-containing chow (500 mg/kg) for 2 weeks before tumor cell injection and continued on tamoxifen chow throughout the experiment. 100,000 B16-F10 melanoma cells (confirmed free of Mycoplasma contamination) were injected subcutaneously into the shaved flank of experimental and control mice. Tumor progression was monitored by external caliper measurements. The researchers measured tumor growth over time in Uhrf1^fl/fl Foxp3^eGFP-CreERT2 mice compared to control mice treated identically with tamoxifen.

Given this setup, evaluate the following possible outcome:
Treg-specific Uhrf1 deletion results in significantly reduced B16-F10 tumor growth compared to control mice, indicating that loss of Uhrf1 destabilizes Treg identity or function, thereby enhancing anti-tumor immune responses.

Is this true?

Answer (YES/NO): YES